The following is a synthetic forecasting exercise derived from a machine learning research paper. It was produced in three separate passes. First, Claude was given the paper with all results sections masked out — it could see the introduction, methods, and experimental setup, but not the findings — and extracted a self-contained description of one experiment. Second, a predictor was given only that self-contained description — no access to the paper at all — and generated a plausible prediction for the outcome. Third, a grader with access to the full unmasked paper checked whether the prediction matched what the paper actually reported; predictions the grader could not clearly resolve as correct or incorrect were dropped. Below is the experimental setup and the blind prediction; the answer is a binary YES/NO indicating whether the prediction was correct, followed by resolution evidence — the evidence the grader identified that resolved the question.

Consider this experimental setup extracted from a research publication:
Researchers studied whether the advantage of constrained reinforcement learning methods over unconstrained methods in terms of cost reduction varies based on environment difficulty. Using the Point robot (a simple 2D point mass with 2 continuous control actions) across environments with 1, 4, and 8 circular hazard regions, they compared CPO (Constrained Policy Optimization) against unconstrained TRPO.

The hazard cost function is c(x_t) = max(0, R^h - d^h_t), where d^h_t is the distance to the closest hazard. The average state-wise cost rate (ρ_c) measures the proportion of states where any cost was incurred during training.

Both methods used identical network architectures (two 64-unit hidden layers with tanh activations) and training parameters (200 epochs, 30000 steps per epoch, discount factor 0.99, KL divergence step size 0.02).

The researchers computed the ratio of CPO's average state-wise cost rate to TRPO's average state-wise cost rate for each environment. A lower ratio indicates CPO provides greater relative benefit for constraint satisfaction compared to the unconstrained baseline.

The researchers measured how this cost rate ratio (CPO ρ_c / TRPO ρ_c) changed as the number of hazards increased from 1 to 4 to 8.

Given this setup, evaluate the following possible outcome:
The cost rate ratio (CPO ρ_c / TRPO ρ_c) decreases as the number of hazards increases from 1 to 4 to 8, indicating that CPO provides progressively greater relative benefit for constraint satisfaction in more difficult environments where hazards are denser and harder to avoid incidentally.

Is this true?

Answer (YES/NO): NO